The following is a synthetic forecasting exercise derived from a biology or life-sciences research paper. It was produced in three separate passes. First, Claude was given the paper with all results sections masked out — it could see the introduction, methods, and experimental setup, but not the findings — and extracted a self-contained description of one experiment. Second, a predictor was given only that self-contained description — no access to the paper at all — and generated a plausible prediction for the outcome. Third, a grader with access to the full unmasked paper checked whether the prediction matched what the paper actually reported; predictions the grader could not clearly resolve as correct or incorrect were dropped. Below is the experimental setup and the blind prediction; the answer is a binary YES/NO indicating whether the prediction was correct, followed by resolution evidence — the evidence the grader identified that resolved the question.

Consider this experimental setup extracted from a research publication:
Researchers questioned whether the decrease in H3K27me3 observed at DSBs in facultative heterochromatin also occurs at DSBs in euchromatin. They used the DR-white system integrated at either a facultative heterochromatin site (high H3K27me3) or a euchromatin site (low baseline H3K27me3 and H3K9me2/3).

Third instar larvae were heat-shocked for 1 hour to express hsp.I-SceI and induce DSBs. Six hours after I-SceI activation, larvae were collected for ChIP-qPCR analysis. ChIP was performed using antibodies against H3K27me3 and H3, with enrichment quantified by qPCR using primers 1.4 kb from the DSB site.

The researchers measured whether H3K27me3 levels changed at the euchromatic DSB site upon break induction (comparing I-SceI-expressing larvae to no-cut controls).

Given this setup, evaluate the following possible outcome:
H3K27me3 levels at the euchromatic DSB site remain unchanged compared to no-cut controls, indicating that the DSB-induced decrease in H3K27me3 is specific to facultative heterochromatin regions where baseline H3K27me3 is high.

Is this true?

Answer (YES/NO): YES